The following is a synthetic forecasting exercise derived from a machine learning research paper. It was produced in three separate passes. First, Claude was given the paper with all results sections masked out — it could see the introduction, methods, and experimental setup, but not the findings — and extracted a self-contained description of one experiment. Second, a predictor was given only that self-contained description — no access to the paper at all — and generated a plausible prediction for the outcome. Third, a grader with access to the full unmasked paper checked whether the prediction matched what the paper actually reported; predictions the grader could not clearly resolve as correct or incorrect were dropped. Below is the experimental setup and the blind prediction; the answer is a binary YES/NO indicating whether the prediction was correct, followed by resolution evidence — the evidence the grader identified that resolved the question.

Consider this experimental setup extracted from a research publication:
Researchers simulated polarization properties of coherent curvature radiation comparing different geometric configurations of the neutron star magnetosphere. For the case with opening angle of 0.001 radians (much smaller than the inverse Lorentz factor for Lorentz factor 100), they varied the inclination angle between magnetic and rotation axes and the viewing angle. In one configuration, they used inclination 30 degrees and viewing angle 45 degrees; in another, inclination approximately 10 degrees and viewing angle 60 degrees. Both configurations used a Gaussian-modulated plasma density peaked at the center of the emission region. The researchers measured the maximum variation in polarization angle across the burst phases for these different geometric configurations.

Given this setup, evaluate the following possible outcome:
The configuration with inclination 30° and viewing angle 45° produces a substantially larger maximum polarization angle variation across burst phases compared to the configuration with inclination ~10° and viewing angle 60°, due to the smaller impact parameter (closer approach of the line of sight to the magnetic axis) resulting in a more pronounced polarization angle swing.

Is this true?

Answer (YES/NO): NO